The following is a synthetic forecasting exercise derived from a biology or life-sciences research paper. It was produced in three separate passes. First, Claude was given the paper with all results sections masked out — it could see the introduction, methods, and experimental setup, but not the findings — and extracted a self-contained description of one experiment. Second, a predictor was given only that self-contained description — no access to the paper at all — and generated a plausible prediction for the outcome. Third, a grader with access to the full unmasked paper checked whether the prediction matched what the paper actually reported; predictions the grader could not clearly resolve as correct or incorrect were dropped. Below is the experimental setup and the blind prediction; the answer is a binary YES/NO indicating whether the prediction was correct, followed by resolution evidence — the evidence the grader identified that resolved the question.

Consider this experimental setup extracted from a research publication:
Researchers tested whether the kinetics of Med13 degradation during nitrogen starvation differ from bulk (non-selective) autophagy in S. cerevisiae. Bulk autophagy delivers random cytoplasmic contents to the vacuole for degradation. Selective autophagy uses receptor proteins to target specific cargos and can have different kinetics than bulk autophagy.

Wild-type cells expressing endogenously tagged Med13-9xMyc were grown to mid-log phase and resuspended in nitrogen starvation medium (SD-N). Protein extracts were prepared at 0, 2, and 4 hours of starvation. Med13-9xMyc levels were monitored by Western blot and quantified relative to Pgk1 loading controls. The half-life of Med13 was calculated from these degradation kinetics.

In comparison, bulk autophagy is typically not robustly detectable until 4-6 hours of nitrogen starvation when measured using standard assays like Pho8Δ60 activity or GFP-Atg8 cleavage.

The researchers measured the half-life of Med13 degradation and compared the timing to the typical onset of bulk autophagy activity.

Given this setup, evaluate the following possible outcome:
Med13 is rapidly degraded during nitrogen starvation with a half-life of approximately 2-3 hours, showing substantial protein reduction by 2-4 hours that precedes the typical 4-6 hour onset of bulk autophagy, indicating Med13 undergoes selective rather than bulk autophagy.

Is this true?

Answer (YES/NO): YES